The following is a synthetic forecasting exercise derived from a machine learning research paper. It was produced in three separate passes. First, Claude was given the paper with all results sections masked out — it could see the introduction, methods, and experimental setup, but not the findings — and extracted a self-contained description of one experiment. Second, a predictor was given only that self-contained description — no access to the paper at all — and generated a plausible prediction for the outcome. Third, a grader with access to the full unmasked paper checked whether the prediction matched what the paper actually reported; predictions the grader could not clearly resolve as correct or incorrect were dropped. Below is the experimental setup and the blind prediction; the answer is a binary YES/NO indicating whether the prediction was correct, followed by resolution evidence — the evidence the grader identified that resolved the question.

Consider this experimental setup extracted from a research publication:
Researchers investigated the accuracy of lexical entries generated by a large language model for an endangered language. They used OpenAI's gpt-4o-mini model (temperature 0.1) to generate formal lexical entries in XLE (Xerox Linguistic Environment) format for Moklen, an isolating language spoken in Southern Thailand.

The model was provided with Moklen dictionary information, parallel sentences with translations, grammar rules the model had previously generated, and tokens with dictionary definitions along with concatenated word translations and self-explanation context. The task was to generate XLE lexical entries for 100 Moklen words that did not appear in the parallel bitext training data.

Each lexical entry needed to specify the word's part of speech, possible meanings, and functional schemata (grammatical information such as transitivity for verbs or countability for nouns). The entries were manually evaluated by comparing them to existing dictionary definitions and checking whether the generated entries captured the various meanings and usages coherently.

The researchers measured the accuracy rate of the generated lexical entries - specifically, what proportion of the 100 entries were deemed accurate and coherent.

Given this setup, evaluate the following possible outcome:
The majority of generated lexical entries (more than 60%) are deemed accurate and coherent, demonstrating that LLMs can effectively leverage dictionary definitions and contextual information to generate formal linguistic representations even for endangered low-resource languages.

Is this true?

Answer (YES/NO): YES